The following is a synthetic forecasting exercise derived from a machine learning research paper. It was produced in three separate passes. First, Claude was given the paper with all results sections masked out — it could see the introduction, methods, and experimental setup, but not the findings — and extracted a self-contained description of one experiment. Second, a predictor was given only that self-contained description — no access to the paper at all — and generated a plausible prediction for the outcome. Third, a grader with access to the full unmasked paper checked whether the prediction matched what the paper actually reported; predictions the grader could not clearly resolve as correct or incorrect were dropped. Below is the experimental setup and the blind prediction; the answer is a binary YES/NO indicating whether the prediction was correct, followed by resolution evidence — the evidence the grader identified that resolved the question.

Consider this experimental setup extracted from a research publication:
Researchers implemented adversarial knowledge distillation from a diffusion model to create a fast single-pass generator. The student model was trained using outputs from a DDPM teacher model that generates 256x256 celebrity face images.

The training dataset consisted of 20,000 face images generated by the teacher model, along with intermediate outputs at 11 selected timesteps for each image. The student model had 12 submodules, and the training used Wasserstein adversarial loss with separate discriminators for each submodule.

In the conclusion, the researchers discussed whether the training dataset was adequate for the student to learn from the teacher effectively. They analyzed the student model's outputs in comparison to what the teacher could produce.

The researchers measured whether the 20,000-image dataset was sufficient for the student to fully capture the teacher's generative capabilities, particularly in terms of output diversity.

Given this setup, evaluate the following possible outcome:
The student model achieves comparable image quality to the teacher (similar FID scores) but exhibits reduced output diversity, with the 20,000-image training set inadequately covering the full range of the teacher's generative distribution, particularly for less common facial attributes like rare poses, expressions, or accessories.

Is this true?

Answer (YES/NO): NO